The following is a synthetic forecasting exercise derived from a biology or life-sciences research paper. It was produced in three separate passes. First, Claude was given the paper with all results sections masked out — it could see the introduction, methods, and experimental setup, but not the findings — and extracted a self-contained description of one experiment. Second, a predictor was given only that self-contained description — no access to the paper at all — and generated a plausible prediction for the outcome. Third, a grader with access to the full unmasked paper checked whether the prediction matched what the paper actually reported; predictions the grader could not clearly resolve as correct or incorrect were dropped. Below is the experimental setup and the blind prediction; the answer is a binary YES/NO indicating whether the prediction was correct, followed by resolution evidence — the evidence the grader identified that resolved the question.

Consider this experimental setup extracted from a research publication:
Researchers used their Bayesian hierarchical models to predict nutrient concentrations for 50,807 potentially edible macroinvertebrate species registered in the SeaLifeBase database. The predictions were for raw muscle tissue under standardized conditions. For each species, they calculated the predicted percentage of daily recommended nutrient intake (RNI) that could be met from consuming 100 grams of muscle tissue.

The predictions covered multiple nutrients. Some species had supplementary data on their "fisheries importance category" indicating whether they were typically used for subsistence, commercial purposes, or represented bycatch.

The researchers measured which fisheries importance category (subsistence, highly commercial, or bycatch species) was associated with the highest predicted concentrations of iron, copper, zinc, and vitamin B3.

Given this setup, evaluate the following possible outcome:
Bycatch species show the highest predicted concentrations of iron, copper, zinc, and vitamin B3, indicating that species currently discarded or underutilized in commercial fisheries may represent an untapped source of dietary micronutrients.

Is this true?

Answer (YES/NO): NO